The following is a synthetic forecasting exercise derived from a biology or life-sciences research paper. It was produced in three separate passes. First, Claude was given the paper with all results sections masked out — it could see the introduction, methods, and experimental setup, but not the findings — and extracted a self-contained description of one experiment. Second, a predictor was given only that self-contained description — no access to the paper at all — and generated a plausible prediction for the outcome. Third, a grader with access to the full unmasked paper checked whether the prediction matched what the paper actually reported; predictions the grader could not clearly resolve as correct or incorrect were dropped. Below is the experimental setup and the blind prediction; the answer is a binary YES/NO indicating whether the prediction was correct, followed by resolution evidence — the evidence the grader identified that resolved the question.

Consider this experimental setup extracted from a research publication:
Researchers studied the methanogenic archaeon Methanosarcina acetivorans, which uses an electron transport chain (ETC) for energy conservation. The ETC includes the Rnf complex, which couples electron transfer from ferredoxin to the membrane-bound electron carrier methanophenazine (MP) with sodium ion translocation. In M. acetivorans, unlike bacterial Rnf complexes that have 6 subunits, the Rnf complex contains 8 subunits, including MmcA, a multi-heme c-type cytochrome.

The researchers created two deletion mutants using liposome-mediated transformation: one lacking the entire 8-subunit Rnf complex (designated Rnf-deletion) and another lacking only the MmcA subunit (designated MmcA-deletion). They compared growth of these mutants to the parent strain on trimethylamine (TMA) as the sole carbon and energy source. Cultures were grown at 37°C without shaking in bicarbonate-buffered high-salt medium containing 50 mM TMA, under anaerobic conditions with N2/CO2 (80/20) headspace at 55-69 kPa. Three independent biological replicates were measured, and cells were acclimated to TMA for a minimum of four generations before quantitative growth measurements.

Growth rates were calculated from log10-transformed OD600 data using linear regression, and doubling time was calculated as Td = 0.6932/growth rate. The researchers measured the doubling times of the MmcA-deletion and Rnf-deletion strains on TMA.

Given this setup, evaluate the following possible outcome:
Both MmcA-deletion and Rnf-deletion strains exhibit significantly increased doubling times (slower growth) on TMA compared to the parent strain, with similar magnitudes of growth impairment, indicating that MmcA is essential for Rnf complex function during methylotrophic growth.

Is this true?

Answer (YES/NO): NO